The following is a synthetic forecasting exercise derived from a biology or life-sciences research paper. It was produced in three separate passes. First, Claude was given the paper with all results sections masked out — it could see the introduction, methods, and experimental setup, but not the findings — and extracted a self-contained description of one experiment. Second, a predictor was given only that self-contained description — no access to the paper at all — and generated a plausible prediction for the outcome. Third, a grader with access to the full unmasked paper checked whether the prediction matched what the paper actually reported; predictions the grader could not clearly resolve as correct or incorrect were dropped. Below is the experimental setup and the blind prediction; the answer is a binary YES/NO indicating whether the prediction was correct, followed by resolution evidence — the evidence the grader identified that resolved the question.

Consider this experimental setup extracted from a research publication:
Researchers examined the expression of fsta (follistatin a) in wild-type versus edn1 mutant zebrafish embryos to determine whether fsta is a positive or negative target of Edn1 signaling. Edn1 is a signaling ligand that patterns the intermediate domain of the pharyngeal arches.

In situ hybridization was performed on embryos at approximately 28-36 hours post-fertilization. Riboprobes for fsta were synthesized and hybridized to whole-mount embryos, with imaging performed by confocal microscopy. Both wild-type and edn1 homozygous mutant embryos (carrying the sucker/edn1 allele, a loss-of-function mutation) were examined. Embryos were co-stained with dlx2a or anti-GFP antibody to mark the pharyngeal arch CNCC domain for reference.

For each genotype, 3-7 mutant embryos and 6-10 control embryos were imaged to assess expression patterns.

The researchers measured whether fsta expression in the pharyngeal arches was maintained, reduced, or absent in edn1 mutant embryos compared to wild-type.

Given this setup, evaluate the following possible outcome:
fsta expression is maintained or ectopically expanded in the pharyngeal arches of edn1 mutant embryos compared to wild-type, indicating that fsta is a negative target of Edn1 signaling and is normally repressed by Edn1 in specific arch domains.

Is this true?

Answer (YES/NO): NO